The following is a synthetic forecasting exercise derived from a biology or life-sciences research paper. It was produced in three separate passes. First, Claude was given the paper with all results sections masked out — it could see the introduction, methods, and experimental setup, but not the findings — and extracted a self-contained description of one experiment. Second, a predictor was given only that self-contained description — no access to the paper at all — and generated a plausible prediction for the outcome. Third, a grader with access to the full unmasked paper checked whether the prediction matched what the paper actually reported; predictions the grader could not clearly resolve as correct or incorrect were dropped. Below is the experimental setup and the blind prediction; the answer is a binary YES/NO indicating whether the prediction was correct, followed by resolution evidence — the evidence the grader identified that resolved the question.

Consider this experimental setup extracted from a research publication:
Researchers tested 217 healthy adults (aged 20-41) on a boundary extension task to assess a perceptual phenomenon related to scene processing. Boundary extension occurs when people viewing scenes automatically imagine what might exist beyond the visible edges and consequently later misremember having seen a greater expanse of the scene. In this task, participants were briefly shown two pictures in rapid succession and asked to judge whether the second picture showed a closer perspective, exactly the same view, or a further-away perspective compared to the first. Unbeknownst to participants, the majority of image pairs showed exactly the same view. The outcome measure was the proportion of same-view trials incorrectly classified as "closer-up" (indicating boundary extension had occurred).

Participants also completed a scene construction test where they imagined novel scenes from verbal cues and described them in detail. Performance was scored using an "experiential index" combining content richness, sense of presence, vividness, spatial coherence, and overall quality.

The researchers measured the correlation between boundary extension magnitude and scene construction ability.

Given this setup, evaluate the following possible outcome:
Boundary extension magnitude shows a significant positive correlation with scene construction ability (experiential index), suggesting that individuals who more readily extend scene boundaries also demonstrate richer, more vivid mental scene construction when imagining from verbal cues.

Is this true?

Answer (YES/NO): NO